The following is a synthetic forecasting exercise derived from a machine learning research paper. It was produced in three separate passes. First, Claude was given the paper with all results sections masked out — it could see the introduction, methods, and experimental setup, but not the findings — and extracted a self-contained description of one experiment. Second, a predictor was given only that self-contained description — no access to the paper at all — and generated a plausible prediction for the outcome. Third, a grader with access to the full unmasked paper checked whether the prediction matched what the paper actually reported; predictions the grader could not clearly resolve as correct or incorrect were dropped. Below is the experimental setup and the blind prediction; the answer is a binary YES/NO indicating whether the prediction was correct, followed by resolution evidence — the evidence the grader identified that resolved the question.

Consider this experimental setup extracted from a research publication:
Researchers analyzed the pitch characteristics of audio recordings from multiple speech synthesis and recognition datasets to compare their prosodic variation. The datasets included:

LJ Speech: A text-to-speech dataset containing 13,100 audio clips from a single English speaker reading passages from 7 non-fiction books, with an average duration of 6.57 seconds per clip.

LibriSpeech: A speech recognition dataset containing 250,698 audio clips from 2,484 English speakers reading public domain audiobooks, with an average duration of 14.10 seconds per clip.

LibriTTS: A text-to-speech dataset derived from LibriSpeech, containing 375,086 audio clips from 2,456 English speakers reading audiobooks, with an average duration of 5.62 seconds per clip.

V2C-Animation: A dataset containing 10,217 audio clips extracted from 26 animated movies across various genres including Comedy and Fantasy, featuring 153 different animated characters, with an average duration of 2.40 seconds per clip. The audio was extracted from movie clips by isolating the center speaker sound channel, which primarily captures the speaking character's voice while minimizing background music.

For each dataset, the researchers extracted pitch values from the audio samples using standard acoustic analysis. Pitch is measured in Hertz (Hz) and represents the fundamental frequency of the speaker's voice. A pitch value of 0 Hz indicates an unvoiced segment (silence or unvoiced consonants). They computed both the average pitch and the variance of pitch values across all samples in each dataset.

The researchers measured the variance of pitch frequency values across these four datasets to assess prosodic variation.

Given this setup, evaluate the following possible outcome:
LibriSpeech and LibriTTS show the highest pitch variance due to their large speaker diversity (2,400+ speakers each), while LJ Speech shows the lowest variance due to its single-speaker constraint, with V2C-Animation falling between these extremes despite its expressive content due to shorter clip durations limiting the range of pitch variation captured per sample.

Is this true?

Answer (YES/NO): NO